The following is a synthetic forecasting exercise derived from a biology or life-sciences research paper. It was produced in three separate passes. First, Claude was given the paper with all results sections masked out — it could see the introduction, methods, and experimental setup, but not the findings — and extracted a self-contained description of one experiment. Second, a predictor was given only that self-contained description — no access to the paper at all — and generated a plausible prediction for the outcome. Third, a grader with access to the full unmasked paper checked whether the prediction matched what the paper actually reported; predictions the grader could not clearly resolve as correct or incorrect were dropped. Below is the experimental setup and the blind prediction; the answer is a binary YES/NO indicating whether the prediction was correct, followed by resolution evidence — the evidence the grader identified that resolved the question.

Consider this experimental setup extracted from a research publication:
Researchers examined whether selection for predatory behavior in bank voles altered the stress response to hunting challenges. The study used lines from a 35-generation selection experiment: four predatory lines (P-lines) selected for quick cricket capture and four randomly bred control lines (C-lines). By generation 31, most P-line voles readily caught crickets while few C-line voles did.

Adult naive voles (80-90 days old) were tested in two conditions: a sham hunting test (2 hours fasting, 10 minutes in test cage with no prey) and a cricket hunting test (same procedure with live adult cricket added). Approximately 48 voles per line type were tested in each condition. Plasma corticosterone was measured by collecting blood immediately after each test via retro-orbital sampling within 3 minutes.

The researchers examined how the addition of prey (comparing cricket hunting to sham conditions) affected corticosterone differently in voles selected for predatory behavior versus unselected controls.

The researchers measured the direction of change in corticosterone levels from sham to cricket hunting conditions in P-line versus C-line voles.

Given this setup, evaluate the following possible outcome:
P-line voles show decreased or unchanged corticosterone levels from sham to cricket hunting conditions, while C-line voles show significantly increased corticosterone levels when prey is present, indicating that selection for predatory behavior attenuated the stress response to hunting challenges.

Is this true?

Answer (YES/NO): NO